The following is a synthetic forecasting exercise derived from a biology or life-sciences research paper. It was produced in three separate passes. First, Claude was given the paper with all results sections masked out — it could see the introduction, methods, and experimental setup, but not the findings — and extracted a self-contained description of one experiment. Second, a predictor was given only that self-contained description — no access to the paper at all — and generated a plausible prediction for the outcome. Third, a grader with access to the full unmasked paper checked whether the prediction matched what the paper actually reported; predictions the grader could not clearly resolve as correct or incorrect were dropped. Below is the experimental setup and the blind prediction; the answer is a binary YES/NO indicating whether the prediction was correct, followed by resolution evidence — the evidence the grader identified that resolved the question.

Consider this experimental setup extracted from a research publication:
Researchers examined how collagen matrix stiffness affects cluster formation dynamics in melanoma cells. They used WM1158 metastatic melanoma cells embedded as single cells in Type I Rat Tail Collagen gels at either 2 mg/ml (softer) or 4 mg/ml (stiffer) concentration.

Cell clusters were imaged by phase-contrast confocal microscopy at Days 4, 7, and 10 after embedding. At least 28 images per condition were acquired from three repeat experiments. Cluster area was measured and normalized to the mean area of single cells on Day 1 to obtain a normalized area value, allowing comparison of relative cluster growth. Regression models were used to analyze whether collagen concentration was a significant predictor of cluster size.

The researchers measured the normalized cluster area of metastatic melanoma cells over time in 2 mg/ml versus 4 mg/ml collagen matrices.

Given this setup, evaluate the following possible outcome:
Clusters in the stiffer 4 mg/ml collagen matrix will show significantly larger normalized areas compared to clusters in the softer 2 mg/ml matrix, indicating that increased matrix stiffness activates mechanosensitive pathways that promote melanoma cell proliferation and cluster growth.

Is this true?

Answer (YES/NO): NO